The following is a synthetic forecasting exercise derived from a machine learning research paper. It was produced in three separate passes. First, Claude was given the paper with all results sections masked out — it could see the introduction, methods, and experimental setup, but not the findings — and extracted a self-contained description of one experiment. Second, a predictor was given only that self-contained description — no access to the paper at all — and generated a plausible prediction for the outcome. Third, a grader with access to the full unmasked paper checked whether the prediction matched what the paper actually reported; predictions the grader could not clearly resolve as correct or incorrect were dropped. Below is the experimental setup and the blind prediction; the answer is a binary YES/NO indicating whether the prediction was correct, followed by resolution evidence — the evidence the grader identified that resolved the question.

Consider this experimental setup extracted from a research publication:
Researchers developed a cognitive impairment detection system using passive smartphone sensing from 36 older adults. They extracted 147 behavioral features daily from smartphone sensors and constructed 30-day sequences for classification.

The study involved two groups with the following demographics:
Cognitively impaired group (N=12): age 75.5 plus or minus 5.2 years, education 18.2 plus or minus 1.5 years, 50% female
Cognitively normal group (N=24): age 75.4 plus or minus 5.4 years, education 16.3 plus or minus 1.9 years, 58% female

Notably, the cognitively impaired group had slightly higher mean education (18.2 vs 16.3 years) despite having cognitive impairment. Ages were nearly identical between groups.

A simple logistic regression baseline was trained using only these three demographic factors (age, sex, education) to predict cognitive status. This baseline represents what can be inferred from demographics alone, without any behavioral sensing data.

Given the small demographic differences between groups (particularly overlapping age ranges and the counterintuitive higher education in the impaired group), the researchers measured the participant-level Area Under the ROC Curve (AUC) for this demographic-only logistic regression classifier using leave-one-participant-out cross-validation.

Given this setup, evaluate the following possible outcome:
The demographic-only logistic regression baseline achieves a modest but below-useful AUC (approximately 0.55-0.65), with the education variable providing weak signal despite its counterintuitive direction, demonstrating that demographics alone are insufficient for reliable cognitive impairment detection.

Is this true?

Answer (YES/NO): NO